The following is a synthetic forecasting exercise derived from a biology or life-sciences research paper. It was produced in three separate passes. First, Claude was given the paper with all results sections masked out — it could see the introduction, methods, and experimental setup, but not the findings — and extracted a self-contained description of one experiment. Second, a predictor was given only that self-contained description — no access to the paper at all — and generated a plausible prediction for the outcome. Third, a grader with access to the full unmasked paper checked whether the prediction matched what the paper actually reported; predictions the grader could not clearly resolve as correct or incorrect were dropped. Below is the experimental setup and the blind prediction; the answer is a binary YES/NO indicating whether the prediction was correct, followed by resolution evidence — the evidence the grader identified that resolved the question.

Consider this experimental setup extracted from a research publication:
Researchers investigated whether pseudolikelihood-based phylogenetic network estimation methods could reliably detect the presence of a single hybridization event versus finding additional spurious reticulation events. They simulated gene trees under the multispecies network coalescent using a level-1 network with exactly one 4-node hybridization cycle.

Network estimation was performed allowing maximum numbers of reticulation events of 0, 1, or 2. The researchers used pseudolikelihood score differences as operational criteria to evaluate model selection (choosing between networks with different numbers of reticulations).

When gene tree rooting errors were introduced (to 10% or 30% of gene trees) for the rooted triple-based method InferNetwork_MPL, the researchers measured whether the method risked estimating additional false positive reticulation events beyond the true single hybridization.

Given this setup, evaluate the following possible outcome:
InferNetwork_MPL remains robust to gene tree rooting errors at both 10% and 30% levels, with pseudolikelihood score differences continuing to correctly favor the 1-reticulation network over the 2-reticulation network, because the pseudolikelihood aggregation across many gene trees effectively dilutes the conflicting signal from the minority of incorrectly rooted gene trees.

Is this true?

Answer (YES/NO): NO